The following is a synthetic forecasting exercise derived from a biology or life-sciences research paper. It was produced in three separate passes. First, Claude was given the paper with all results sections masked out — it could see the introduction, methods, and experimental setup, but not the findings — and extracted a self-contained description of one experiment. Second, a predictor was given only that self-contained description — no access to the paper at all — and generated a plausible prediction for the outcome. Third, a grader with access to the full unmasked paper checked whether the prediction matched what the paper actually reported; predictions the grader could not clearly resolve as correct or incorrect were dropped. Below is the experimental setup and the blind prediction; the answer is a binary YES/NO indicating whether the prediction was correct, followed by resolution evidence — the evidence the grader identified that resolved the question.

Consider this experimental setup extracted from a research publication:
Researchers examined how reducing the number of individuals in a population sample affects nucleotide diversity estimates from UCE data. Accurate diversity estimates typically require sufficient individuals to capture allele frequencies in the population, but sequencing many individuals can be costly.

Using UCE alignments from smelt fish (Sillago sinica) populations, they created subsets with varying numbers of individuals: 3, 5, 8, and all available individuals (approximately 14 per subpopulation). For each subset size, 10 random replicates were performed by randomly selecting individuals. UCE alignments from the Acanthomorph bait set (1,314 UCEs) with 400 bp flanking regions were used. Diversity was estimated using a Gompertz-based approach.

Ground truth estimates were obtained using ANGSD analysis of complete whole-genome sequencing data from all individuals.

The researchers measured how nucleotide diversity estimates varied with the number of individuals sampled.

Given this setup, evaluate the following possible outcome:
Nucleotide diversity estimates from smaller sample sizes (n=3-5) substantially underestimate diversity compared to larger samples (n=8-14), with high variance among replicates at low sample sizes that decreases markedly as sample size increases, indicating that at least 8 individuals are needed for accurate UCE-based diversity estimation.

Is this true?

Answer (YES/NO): NO